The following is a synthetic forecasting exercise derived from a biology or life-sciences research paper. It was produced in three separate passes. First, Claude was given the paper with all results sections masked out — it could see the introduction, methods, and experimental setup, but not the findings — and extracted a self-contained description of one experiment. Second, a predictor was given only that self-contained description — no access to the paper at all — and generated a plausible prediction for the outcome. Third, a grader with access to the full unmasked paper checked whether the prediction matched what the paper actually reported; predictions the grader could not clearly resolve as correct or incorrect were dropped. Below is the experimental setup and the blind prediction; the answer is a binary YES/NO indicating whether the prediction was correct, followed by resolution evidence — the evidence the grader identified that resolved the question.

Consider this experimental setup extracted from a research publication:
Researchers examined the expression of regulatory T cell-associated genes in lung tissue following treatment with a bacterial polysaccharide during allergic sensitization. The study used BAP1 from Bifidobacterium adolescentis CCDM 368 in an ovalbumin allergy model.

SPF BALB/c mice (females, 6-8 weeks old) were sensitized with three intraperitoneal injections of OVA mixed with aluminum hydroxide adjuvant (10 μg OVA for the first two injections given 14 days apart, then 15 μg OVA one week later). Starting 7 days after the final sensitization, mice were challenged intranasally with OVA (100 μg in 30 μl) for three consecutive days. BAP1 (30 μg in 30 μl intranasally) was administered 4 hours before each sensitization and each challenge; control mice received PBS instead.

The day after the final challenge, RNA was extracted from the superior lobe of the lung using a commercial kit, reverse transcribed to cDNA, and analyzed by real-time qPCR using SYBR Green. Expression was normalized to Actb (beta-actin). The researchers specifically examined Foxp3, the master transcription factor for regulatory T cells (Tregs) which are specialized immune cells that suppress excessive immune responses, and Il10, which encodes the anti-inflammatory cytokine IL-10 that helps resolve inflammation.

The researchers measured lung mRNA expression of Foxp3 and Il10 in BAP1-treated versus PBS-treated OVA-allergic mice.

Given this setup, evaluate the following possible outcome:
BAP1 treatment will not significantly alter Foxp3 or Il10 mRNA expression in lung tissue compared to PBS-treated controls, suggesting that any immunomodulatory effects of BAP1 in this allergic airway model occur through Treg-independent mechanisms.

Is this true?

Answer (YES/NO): NO